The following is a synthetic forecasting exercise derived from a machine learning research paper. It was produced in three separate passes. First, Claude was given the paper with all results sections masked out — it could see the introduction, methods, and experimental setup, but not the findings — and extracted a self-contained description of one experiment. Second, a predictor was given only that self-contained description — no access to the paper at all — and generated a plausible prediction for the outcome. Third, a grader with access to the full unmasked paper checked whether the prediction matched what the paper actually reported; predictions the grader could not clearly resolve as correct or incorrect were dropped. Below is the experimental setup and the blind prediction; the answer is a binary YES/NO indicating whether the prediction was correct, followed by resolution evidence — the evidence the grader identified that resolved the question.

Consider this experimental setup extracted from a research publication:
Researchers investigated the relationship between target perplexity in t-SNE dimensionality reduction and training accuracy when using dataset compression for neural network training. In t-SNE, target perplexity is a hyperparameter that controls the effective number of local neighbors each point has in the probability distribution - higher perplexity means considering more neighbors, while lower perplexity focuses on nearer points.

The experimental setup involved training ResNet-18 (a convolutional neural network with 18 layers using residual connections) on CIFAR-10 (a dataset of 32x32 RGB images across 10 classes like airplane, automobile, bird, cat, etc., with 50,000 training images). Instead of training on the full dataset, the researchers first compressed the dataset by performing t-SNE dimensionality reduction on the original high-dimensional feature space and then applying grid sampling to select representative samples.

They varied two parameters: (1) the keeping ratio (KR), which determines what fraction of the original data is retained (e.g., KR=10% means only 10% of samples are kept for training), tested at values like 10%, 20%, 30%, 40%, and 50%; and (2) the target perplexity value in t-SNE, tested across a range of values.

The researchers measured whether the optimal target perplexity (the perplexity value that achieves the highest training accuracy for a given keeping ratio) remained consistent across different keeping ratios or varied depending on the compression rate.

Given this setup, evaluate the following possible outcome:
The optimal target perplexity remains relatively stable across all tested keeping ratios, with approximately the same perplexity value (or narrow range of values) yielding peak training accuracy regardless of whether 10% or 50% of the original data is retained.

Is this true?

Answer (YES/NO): NO